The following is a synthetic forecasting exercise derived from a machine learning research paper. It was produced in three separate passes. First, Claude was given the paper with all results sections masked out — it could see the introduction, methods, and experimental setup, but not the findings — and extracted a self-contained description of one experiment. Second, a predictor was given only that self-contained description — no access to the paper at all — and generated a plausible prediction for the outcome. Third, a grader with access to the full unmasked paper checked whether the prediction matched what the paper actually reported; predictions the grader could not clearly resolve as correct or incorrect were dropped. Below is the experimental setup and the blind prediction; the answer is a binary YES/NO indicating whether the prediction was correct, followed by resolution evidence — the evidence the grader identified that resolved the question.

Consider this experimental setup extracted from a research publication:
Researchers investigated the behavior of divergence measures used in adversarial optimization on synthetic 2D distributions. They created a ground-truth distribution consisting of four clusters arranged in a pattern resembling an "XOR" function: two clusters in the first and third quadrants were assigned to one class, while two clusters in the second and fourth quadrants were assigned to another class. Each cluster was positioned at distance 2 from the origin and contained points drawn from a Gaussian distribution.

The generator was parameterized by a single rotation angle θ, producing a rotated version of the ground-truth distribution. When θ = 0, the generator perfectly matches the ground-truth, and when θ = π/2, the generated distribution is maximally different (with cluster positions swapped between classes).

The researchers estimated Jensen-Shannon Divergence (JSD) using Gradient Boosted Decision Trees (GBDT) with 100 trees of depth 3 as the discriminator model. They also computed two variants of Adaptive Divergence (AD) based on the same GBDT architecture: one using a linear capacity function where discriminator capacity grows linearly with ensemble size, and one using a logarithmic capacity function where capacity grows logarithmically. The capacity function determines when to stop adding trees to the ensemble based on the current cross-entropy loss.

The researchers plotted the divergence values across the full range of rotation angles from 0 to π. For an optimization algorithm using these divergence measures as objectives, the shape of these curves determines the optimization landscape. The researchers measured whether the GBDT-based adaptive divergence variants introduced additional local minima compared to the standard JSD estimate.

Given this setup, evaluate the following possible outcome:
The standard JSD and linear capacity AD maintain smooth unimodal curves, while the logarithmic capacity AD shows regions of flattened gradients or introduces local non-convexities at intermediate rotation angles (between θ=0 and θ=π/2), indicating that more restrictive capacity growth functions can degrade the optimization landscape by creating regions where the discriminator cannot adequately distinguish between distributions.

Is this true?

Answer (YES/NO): NO